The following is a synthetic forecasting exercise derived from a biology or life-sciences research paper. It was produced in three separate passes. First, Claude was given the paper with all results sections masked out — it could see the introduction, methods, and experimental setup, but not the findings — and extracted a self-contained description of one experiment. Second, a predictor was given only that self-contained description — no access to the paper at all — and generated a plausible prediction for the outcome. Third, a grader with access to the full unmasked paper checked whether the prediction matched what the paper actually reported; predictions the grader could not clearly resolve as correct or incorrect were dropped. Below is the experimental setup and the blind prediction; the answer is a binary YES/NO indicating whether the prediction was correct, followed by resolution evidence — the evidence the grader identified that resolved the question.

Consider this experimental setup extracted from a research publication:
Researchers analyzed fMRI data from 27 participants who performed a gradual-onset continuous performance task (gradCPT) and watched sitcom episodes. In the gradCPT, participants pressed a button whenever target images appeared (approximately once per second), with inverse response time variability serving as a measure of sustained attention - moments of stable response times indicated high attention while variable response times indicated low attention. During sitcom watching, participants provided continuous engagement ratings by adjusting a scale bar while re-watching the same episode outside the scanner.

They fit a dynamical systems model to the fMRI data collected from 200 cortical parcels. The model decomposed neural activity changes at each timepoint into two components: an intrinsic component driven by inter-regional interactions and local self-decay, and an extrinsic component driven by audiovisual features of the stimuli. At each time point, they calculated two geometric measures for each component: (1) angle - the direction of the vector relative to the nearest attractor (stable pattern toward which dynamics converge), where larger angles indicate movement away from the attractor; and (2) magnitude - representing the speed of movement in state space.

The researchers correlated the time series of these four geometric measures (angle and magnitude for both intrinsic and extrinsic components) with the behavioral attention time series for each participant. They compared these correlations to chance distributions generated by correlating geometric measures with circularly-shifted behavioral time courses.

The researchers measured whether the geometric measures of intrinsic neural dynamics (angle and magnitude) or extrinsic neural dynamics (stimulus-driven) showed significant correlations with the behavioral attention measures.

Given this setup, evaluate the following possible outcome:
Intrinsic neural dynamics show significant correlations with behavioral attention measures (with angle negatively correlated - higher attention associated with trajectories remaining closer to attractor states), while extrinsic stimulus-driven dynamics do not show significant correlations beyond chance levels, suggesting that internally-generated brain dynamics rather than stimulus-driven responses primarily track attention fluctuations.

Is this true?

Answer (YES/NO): NO